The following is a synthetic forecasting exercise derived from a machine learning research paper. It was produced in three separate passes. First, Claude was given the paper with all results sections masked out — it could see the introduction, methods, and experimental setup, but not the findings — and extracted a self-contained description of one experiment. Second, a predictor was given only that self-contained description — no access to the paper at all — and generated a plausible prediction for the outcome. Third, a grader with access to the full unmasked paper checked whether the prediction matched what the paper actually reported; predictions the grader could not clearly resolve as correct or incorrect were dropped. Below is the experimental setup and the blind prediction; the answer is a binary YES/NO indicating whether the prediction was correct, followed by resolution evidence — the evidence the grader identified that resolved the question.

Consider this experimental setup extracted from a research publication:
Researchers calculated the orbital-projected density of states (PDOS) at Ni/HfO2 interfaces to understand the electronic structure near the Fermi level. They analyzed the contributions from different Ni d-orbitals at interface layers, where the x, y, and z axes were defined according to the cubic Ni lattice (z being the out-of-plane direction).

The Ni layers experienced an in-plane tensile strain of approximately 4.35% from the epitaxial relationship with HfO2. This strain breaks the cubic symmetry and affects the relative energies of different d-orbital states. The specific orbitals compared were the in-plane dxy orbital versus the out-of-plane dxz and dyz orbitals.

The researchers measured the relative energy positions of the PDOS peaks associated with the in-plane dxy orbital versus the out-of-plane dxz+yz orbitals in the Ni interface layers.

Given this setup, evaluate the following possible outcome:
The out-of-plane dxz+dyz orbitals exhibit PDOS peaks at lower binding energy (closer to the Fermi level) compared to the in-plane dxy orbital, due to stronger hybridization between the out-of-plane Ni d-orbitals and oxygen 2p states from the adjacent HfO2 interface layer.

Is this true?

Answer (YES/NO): NO